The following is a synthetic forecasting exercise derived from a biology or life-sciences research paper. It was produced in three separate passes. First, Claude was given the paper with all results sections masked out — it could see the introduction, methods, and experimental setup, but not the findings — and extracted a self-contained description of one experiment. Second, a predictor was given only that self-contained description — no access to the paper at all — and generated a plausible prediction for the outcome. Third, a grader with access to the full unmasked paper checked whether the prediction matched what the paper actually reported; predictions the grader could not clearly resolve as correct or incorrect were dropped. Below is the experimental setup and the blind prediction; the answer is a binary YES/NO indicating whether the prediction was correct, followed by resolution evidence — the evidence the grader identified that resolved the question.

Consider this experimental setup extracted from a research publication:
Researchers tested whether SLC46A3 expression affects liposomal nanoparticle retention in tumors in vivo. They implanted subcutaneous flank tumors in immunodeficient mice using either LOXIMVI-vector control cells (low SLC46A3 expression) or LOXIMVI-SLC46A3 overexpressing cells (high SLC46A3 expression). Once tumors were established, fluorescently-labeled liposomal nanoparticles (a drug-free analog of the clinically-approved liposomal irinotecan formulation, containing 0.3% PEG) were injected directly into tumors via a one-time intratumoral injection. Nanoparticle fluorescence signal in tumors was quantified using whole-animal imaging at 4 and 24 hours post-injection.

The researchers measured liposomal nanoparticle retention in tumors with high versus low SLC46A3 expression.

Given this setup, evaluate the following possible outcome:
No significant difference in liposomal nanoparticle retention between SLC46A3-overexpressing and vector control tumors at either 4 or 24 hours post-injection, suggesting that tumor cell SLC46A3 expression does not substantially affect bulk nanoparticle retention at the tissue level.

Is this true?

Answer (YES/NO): NO